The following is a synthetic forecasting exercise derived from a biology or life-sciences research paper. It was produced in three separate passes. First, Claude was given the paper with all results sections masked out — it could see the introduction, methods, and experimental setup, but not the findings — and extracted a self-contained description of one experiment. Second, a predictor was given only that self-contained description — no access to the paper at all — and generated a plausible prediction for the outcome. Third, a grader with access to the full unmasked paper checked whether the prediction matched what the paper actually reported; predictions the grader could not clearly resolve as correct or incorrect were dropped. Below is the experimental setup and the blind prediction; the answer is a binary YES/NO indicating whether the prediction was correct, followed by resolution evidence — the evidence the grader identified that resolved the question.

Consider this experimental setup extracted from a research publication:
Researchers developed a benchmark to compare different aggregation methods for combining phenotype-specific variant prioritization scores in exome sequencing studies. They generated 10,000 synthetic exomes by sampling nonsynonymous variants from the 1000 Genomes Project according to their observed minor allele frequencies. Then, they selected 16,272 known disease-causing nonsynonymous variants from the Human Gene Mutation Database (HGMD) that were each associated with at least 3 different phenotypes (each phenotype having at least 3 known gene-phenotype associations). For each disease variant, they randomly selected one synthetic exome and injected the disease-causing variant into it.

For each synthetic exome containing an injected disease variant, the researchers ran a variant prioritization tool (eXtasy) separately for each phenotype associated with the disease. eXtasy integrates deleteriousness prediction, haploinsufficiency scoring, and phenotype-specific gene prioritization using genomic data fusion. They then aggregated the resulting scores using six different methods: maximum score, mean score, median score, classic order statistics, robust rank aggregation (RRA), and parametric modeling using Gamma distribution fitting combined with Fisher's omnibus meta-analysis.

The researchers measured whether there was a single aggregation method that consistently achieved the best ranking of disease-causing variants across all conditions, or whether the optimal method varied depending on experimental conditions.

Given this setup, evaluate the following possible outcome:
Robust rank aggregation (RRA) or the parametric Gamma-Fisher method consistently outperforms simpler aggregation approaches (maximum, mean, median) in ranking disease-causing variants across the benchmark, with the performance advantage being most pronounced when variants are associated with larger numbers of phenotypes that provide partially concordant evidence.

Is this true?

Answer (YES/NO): NO